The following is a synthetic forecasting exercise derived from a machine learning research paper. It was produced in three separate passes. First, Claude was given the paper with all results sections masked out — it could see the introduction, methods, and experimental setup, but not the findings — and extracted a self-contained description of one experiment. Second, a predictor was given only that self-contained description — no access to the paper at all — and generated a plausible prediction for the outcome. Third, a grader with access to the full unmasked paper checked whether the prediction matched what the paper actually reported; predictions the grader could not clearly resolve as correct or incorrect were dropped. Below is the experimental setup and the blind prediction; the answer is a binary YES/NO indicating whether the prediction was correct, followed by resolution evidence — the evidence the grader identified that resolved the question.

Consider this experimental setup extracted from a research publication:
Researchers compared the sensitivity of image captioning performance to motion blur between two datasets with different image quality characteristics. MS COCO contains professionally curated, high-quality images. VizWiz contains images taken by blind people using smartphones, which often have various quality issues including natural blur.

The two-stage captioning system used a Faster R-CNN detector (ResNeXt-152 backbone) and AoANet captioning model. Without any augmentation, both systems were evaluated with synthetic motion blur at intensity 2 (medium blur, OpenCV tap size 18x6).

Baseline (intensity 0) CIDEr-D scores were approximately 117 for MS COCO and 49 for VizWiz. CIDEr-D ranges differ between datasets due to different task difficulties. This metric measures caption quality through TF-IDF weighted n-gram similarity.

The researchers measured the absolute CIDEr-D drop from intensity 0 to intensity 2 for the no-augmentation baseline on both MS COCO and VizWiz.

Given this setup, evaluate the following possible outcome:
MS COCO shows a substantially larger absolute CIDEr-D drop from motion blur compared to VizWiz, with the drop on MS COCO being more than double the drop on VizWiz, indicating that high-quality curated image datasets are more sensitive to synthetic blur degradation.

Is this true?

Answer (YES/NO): YES